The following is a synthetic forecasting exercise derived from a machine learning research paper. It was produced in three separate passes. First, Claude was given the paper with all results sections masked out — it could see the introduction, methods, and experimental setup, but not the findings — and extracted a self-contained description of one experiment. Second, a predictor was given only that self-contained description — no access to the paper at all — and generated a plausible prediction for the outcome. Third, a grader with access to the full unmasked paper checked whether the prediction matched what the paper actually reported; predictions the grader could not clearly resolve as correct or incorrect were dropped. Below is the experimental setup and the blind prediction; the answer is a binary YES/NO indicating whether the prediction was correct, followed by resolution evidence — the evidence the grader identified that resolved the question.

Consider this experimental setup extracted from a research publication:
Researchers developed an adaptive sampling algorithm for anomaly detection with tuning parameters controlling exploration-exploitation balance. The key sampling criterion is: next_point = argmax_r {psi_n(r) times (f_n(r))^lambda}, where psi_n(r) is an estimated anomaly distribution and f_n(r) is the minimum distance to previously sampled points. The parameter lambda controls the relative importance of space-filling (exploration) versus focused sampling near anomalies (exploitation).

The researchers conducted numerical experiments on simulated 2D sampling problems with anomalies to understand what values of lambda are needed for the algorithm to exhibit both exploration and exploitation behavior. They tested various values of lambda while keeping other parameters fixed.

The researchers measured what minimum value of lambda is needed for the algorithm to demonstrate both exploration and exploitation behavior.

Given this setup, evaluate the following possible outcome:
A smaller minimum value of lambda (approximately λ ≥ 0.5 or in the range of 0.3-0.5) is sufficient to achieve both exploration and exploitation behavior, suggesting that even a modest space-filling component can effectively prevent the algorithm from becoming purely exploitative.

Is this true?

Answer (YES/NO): NO